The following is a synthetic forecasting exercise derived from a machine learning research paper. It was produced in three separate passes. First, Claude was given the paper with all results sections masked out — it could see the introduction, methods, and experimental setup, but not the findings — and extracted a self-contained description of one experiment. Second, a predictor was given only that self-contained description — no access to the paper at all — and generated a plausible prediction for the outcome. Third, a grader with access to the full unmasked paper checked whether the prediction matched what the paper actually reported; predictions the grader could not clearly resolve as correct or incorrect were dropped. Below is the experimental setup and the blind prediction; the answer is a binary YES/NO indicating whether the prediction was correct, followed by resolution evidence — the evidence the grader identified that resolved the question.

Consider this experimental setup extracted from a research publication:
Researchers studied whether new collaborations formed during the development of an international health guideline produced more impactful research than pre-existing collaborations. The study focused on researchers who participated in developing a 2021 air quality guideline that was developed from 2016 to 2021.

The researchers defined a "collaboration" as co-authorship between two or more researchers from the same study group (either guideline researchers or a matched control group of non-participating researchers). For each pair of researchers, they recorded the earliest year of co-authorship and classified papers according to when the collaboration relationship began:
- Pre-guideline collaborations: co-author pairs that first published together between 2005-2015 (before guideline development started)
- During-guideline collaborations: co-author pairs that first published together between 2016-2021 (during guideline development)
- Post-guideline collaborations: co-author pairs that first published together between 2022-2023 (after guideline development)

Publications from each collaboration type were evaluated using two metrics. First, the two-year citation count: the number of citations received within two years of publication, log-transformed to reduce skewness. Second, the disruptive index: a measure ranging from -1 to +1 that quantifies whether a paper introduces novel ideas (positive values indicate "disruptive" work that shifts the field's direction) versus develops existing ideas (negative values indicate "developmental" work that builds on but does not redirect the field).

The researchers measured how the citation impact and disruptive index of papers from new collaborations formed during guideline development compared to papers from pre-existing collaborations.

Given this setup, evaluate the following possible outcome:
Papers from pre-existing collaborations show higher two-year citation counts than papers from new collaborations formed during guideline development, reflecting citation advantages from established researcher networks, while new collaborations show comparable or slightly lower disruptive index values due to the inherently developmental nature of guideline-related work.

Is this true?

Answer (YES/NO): NO